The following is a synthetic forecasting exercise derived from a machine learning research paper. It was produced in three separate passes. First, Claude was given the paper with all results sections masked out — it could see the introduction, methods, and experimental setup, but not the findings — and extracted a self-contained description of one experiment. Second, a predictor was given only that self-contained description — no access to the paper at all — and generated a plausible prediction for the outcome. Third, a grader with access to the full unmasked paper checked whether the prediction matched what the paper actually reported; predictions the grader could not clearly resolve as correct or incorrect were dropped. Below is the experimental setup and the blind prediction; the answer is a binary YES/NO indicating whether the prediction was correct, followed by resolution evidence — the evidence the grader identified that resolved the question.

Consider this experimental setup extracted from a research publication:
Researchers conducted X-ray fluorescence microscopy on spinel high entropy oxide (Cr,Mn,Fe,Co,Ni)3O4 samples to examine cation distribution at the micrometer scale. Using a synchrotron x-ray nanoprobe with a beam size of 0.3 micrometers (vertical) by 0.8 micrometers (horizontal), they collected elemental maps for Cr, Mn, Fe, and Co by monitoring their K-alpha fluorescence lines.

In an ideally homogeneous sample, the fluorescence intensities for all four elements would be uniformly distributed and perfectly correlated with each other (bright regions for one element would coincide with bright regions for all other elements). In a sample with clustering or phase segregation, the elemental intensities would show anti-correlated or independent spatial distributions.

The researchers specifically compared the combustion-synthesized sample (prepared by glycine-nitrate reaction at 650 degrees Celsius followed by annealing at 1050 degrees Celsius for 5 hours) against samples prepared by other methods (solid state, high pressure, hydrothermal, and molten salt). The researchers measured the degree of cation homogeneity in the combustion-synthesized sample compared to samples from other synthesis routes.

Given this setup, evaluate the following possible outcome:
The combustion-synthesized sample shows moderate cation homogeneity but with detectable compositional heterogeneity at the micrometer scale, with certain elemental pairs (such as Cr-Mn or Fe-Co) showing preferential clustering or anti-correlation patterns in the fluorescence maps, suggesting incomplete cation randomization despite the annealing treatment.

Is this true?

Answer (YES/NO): NO